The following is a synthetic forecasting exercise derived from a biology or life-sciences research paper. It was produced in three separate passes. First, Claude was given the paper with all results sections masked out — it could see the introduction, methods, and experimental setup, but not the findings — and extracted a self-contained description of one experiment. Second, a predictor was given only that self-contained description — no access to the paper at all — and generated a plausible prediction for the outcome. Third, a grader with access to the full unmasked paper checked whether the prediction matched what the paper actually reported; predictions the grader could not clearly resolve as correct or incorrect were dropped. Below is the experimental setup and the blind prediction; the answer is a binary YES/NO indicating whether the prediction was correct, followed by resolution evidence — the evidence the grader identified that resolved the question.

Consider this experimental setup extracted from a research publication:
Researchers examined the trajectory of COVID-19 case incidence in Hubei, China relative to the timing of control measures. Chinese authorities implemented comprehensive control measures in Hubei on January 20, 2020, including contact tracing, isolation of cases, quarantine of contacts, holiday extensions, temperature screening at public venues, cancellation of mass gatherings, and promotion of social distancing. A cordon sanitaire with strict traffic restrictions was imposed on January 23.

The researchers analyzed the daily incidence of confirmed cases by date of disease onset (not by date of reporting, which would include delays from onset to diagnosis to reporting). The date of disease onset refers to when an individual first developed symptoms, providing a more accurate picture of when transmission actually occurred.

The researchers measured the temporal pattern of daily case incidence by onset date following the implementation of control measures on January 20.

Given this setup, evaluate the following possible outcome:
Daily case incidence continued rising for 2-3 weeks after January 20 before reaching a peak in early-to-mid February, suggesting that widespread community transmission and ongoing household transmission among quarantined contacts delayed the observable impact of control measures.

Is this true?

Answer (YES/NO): NO